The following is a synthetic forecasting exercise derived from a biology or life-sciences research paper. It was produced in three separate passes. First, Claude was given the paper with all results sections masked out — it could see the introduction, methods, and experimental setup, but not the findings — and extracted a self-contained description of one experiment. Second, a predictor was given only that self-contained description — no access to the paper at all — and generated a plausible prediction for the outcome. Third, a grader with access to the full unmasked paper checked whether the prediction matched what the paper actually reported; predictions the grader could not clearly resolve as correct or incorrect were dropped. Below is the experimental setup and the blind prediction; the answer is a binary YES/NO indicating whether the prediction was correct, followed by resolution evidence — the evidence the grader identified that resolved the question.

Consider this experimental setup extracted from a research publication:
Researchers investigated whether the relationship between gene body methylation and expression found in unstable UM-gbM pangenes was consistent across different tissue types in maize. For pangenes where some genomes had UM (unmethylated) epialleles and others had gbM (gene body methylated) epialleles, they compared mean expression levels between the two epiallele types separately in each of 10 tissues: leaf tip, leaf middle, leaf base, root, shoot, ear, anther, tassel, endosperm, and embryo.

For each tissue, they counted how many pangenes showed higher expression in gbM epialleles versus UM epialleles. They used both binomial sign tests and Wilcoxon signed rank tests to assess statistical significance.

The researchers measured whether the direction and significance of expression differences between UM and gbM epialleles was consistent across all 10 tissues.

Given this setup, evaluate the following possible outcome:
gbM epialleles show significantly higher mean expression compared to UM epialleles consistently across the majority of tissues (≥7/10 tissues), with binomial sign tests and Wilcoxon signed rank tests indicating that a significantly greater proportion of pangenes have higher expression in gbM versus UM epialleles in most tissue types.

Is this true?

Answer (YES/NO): YES